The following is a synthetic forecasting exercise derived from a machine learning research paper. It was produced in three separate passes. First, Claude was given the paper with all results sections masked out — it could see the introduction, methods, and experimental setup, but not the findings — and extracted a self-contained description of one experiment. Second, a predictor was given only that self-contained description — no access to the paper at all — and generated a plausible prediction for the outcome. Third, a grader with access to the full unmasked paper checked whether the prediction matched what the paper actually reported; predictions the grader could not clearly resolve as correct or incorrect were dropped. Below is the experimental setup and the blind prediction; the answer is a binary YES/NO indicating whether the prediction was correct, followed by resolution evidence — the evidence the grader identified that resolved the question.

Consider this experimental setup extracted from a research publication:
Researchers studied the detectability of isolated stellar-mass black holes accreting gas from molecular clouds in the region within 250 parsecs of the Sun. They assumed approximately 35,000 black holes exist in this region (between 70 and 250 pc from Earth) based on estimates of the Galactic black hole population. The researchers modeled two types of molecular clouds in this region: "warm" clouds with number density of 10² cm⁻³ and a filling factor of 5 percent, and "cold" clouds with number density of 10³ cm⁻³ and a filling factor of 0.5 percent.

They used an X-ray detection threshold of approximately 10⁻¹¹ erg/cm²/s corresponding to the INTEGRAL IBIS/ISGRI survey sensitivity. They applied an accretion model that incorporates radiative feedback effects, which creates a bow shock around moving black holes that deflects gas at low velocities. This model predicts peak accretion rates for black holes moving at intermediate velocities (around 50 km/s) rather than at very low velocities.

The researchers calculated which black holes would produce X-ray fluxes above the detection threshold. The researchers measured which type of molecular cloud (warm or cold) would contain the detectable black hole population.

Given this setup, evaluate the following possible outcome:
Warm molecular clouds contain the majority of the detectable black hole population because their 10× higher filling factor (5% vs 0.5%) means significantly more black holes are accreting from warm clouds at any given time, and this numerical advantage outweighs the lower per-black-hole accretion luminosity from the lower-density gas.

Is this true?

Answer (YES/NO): NO